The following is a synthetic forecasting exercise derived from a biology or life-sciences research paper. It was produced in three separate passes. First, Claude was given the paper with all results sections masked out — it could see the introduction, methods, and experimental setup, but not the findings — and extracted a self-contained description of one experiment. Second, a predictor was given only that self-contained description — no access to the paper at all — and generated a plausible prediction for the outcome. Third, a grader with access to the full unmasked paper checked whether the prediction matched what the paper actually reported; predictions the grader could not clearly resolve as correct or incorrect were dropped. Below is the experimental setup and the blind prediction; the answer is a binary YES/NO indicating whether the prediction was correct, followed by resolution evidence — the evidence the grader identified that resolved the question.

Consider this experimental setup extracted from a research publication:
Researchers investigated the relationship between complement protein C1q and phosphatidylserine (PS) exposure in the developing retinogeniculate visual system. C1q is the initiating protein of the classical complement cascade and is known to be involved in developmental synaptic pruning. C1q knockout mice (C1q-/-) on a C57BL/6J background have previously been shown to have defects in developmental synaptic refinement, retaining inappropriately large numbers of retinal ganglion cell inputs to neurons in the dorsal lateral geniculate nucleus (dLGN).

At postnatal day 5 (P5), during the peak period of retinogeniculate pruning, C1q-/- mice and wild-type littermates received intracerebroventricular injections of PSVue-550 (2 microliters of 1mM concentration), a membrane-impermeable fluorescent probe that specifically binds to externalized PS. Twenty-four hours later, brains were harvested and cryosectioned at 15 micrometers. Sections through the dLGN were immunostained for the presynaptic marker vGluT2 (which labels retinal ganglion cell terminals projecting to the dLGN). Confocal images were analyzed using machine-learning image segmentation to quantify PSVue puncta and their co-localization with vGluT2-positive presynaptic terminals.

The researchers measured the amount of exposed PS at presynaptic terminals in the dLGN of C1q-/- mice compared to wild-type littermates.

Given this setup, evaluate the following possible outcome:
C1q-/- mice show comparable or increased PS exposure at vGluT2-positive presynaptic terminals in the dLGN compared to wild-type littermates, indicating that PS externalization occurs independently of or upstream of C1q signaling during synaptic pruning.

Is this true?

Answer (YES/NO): YES